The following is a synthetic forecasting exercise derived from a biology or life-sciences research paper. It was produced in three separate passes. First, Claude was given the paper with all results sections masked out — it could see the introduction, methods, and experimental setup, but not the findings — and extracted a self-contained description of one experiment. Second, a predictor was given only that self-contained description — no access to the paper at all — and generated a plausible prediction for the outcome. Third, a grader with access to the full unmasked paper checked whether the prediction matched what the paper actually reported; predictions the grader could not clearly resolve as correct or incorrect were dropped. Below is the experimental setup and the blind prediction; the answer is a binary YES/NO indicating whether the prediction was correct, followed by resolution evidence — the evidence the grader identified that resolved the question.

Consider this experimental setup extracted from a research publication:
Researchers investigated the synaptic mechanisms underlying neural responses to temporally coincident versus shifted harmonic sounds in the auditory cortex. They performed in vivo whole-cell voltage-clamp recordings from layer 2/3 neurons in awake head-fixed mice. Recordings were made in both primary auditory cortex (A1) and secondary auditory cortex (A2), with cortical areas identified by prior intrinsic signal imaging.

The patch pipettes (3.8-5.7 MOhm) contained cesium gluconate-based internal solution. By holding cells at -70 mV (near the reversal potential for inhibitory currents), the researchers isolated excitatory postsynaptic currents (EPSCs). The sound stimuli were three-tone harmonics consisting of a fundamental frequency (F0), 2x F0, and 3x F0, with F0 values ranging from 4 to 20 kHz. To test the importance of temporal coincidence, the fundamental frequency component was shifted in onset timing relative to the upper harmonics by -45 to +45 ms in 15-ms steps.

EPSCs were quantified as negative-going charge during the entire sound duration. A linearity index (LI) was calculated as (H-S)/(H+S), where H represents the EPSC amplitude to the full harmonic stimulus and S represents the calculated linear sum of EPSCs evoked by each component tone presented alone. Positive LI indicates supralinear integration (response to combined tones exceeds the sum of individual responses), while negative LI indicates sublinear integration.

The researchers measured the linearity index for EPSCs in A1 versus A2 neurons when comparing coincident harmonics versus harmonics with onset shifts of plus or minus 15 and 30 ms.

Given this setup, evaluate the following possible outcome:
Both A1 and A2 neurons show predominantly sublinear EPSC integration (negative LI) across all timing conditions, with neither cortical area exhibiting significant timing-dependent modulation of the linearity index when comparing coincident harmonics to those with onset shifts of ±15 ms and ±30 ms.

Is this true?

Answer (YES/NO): NO